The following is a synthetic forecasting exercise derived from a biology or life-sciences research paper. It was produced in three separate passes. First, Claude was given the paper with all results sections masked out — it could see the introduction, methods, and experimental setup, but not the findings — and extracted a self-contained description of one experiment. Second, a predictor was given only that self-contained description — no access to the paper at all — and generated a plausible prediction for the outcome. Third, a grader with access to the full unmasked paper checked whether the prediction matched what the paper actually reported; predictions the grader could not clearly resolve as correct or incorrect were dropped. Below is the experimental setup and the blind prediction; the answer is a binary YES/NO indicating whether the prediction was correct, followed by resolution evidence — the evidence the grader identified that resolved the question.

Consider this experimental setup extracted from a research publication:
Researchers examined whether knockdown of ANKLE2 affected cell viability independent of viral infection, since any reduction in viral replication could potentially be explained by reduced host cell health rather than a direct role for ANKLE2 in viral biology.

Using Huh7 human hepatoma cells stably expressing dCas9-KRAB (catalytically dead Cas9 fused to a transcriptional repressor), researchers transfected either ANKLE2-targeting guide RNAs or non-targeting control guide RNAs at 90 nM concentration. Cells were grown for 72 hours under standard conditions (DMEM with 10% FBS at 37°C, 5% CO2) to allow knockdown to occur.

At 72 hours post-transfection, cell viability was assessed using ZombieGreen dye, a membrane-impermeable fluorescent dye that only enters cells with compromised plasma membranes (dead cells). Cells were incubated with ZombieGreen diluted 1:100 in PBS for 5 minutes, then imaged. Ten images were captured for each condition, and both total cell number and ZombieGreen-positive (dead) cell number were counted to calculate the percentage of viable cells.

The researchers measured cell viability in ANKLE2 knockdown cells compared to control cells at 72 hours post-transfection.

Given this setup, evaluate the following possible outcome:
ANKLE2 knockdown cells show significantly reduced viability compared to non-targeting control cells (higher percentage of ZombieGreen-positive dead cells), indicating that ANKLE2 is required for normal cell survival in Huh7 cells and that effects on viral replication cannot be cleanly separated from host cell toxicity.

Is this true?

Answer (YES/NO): NO